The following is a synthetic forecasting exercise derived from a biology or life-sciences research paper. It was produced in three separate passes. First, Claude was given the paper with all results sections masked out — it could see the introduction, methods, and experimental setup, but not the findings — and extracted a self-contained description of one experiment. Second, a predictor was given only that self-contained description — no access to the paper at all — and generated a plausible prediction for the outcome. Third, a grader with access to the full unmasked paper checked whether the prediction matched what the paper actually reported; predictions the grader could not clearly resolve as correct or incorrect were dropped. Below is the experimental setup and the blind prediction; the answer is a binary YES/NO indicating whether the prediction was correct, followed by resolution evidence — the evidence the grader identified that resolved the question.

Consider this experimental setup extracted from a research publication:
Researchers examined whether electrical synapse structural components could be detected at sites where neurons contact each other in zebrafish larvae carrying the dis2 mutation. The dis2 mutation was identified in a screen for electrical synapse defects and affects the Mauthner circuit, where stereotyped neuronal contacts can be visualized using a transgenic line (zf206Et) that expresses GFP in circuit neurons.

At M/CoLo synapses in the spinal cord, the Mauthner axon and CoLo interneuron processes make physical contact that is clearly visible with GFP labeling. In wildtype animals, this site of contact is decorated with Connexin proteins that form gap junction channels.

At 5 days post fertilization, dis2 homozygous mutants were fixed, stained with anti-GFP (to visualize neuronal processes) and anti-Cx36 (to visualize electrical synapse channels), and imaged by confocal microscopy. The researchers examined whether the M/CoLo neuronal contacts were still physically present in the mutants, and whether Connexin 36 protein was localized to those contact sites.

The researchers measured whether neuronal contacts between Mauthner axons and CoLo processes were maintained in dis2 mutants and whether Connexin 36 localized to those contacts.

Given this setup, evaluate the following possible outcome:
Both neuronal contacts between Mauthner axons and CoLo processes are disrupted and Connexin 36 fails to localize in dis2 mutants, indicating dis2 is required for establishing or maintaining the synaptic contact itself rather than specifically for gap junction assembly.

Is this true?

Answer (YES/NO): NO